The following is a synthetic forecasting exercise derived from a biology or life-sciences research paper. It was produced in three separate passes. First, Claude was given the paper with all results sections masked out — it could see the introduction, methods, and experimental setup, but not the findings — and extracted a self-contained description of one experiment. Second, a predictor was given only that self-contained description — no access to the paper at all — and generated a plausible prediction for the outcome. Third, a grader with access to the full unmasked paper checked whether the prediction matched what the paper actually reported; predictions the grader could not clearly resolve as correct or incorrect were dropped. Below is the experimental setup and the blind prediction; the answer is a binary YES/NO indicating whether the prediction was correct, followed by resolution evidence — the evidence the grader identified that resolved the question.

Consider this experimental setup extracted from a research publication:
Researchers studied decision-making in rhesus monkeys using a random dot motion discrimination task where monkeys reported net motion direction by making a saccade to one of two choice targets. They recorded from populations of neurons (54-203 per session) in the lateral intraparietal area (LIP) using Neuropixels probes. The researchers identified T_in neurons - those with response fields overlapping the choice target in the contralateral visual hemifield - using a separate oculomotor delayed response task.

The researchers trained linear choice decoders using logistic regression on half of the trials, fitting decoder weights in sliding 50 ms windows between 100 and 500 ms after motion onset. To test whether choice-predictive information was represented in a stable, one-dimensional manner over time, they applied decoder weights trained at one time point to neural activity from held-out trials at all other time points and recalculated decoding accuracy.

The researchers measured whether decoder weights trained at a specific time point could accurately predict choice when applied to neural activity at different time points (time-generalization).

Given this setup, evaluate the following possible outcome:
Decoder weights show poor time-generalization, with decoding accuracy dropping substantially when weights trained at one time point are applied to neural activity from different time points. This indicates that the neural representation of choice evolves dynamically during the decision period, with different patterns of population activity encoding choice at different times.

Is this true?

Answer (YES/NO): NO